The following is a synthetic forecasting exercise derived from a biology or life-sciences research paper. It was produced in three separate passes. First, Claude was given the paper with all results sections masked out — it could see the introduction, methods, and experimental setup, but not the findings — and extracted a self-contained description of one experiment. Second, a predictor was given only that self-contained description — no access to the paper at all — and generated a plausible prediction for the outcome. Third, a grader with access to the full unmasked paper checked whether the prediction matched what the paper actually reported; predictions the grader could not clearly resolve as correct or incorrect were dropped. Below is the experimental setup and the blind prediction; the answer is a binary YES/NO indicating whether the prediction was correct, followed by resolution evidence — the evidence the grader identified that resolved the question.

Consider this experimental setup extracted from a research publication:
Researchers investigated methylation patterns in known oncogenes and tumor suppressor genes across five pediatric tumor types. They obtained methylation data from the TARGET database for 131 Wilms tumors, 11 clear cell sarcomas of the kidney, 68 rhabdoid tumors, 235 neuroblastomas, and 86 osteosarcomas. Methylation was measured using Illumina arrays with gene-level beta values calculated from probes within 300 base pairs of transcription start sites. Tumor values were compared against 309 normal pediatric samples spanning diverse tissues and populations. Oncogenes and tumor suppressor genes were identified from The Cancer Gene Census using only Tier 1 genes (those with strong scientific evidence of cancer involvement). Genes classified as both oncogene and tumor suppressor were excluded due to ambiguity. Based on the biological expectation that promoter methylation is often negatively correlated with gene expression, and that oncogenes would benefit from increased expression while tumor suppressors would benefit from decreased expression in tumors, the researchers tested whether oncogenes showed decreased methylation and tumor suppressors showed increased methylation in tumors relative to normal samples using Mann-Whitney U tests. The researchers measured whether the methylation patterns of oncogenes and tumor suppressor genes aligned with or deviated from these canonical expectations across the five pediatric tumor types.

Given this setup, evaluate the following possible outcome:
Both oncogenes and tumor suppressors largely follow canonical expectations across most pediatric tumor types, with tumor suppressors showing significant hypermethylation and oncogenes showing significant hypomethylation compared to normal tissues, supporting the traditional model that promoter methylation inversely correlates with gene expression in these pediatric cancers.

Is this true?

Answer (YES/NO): NO